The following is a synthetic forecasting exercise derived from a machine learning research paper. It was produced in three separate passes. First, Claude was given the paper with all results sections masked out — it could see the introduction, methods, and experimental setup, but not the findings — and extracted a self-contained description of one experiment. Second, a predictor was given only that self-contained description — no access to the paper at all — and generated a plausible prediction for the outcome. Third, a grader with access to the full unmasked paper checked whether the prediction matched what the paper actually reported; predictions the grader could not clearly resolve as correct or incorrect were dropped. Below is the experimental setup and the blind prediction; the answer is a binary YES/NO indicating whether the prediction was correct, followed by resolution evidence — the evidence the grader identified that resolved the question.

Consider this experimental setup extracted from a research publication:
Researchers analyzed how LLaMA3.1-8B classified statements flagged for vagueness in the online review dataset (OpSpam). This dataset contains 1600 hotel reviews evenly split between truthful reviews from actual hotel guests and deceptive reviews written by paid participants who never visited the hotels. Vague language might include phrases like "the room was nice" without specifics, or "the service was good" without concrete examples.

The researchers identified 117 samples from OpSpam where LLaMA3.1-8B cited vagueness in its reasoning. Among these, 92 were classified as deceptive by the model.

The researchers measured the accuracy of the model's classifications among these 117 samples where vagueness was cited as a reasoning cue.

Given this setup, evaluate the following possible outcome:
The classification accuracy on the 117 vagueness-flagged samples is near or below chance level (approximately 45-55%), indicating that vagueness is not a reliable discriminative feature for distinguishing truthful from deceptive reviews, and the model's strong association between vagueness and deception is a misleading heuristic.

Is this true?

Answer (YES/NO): NO